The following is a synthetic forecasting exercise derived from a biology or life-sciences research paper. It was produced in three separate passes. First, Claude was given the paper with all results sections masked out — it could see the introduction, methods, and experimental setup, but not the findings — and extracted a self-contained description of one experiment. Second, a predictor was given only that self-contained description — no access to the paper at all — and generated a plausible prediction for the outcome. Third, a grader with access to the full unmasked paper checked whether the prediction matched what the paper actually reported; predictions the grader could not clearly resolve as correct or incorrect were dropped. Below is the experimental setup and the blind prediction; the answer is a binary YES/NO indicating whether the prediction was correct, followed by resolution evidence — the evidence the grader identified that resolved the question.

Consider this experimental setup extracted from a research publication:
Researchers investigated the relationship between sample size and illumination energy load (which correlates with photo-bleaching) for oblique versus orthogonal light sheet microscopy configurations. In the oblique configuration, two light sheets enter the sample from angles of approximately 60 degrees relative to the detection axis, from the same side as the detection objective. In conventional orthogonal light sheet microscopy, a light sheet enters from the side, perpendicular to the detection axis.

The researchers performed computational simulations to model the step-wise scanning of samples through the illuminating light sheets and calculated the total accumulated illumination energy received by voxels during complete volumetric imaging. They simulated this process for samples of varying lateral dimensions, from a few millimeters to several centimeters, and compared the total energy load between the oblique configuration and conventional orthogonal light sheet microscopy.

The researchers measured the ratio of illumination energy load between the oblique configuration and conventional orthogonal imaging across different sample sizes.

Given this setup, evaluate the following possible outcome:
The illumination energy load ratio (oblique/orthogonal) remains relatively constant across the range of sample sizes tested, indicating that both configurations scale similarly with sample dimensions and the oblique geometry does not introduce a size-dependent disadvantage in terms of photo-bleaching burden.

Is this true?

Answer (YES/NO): NO